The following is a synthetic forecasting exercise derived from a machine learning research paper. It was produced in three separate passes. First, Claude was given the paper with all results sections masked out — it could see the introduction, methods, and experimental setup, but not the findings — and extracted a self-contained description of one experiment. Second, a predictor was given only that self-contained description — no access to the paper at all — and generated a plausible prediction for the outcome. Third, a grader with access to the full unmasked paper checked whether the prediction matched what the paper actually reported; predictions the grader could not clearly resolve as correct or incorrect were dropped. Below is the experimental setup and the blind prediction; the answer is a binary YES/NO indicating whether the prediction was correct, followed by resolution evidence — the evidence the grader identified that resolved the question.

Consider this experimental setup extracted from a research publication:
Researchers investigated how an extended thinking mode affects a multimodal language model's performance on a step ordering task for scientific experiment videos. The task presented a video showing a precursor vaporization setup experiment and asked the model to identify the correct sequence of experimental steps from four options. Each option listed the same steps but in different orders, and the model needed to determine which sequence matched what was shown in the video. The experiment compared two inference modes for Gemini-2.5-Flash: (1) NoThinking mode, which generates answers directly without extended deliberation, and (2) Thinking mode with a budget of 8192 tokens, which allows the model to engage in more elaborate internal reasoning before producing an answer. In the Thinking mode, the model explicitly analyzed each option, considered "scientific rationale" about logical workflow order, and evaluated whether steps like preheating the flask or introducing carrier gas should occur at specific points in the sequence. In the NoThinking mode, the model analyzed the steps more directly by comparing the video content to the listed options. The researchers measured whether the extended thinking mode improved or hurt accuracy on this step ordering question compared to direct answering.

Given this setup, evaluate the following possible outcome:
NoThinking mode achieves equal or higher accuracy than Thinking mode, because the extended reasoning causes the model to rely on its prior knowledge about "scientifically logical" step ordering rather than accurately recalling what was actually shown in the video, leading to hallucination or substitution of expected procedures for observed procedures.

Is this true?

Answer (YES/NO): YES